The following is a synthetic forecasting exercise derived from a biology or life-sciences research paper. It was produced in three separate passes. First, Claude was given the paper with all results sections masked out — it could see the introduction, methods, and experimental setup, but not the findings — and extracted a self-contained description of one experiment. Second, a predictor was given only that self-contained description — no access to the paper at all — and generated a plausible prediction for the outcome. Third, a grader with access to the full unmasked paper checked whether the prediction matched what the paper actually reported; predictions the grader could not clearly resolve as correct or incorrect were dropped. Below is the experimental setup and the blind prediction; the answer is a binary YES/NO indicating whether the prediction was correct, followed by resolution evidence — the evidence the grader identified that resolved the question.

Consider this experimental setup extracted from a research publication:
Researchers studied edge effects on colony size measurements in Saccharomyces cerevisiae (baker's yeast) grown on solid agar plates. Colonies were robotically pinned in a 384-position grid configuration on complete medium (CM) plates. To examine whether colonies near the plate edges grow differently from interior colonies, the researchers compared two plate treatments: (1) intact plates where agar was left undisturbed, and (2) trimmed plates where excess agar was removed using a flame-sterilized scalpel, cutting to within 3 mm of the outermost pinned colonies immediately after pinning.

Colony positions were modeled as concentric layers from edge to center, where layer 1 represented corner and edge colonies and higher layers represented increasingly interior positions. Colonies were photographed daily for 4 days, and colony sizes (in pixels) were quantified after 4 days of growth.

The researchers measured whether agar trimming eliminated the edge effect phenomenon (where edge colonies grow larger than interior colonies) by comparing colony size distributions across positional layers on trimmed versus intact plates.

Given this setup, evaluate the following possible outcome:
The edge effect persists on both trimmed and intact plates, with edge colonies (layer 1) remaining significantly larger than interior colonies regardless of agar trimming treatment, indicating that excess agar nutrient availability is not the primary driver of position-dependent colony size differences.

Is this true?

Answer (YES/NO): NO